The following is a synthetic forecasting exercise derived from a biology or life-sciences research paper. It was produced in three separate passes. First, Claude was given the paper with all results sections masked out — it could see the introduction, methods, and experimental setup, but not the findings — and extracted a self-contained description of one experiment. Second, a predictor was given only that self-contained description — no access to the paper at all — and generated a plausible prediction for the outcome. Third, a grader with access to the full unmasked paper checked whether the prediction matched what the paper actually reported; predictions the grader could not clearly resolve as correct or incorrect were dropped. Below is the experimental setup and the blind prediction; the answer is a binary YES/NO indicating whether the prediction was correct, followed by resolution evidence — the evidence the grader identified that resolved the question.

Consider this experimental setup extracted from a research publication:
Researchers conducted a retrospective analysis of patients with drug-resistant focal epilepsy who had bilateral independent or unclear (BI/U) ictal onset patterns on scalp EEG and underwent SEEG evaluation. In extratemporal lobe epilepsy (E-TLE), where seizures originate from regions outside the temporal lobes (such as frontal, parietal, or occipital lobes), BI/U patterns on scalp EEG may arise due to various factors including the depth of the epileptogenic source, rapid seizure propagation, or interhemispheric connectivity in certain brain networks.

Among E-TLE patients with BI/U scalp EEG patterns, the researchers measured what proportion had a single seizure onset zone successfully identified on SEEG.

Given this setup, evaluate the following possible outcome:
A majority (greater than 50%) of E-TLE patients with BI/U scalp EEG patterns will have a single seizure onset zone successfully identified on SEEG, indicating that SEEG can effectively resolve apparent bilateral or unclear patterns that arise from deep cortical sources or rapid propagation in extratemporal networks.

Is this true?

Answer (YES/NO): NO